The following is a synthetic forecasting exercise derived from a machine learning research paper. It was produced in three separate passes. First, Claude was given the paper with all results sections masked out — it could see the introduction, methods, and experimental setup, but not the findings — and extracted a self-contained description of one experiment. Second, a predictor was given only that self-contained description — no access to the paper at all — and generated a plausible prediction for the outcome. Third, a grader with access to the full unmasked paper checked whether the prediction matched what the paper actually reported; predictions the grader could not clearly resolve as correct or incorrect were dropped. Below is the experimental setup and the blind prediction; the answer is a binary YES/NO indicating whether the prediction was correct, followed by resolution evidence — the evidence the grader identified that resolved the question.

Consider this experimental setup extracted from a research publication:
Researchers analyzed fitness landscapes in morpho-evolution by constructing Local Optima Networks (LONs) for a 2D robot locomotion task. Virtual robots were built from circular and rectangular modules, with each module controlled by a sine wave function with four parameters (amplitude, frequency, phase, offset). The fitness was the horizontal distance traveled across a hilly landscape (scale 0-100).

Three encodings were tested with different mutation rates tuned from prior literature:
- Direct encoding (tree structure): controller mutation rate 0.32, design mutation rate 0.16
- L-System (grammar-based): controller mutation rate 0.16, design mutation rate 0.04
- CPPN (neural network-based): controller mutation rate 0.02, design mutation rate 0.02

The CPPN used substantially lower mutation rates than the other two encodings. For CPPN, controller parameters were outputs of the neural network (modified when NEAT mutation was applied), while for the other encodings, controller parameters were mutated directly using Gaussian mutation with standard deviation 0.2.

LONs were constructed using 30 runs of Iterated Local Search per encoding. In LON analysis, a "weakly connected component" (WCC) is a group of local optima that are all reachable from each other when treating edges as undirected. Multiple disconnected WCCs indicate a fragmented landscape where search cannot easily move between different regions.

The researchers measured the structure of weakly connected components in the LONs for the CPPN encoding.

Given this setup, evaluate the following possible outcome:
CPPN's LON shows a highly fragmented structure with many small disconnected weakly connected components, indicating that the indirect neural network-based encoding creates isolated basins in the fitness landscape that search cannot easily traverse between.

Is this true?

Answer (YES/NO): NO